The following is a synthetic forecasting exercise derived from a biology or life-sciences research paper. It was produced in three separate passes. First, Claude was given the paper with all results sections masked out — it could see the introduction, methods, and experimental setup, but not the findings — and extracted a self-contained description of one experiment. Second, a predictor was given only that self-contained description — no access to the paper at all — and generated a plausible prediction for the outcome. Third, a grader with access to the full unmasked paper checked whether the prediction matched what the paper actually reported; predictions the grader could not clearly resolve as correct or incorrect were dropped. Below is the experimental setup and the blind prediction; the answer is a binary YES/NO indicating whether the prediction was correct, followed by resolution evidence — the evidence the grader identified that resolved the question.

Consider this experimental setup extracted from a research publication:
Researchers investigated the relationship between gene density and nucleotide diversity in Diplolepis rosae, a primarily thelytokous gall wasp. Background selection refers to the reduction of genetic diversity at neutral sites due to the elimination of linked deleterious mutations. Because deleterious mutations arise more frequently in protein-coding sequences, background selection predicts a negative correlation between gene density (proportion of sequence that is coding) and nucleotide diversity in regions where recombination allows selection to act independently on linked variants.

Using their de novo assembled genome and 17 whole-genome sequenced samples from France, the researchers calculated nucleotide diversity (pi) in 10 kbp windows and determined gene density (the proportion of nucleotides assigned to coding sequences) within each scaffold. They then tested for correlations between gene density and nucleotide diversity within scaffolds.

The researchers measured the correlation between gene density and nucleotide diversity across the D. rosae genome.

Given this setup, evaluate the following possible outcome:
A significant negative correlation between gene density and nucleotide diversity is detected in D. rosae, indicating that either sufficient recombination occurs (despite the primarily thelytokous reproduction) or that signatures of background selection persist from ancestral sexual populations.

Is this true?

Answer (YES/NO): NO